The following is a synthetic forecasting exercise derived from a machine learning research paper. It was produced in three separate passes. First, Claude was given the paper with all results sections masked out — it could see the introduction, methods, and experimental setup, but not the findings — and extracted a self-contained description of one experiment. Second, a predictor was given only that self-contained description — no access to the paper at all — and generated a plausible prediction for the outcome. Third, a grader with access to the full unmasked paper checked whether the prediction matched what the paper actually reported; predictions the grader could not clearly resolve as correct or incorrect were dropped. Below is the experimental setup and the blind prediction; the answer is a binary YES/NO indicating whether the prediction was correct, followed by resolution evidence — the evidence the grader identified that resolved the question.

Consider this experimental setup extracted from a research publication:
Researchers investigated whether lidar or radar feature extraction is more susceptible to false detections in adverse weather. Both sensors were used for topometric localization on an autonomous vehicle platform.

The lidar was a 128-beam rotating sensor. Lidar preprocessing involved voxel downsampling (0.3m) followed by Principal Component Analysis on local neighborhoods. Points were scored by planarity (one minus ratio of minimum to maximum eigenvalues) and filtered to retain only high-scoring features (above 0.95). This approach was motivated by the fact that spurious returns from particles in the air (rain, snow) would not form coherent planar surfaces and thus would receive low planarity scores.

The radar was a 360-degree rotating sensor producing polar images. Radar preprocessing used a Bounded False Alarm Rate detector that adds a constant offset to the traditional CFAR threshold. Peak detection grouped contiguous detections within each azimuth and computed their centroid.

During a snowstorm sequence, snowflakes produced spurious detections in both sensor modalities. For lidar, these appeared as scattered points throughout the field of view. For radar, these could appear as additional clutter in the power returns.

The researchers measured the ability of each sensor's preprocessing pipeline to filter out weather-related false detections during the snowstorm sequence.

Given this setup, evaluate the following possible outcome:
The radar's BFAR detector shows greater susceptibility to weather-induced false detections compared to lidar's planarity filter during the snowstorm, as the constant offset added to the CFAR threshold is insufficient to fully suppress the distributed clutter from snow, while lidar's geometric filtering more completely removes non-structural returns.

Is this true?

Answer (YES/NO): NO